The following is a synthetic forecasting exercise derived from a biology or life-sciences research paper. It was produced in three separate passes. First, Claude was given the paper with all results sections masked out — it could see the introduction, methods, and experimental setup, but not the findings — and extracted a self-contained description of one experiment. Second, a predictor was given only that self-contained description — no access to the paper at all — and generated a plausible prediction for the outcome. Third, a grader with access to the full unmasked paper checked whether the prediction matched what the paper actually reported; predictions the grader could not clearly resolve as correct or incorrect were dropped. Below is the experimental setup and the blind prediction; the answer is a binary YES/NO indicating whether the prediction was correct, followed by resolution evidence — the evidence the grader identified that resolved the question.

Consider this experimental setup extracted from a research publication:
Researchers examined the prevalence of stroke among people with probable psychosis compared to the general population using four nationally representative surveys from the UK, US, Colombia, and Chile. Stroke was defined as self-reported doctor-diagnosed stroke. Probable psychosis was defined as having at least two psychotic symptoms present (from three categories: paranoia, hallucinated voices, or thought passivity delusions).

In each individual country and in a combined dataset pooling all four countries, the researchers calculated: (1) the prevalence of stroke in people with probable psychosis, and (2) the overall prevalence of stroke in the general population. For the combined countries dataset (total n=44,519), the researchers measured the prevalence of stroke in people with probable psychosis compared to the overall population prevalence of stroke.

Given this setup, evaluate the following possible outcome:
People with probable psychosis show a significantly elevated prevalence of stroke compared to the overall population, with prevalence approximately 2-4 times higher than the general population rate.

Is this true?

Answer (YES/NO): YES